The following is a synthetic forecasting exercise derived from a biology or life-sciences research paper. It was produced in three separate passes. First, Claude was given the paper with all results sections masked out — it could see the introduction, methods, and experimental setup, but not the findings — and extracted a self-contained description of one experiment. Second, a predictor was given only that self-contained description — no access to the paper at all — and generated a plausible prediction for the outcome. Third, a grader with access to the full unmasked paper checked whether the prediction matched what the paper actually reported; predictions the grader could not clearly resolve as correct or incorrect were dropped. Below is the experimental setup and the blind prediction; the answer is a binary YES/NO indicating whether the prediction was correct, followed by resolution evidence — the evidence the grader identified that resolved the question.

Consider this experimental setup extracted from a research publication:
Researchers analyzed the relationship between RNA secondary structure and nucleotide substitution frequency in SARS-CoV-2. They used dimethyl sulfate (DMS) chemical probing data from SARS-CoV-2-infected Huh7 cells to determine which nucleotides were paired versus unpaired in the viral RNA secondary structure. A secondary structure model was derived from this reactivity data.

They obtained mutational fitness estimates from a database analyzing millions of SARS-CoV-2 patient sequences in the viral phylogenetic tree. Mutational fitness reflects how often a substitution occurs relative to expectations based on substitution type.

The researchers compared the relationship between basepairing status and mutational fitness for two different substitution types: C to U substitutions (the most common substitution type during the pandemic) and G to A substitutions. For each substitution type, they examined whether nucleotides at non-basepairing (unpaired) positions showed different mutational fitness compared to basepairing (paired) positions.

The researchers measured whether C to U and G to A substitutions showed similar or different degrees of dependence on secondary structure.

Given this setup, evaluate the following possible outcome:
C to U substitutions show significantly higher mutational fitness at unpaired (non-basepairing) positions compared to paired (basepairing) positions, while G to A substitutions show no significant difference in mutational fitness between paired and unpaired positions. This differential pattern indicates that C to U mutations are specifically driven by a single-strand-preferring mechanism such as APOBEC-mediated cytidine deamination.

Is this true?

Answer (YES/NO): YES